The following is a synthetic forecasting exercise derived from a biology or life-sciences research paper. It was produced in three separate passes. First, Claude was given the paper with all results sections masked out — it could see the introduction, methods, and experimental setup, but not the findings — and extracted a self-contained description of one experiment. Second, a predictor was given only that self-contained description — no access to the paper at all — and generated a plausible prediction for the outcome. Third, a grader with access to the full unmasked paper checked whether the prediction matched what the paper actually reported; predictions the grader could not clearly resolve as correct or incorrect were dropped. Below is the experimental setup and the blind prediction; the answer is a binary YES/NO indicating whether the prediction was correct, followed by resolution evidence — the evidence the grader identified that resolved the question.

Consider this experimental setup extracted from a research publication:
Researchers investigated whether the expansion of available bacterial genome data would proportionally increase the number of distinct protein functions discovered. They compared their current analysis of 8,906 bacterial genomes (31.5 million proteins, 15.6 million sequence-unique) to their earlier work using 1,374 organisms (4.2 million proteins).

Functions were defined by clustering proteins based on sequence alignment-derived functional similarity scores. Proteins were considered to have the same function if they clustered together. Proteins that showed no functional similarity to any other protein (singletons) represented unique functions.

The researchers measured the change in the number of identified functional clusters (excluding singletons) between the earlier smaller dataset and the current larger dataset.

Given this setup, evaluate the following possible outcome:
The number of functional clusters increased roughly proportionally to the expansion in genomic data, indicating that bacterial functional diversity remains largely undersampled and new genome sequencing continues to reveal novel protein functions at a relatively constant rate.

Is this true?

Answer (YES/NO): NO